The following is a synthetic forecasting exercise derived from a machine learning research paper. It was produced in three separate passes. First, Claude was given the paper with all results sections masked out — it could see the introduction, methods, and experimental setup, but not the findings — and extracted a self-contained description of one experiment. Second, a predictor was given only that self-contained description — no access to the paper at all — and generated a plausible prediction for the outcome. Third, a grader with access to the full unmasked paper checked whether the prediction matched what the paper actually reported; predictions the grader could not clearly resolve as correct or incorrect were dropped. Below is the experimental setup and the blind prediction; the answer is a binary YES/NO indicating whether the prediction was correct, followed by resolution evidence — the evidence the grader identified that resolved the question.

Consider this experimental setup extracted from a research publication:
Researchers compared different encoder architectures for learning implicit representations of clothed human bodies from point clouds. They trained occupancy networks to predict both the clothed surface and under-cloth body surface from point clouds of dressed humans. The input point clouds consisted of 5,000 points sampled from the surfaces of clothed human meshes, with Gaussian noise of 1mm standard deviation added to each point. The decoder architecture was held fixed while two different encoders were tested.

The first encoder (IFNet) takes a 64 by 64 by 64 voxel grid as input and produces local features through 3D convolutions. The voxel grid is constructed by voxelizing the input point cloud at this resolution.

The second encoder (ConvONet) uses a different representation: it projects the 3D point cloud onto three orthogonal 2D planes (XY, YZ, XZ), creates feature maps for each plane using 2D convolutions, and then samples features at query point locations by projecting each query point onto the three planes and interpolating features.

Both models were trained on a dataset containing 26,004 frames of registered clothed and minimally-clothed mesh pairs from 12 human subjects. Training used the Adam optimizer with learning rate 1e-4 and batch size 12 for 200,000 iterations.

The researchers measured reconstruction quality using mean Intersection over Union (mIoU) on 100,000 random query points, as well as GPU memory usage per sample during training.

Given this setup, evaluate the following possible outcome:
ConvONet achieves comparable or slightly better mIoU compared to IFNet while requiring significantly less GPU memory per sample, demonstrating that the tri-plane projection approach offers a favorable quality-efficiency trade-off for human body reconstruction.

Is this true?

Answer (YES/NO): YES